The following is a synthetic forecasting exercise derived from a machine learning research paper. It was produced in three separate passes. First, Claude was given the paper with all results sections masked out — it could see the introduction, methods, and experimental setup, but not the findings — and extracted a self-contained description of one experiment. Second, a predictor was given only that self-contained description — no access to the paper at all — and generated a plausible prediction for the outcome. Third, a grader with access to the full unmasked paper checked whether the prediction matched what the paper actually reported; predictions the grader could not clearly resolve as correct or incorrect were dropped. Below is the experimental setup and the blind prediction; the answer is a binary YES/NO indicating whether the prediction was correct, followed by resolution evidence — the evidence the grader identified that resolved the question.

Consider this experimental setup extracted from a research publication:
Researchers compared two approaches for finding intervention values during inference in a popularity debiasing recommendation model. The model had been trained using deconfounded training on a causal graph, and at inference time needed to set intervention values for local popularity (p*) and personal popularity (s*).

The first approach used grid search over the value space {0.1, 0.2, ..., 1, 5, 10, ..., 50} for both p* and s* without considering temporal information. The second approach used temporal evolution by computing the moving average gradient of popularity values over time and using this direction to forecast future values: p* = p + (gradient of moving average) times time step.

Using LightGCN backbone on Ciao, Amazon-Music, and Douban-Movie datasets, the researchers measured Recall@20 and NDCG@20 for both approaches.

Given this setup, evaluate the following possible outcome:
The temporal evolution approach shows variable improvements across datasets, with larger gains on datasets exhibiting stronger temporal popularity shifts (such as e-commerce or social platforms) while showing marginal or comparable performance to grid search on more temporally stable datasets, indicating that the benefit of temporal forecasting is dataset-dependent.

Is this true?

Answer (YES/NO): NO